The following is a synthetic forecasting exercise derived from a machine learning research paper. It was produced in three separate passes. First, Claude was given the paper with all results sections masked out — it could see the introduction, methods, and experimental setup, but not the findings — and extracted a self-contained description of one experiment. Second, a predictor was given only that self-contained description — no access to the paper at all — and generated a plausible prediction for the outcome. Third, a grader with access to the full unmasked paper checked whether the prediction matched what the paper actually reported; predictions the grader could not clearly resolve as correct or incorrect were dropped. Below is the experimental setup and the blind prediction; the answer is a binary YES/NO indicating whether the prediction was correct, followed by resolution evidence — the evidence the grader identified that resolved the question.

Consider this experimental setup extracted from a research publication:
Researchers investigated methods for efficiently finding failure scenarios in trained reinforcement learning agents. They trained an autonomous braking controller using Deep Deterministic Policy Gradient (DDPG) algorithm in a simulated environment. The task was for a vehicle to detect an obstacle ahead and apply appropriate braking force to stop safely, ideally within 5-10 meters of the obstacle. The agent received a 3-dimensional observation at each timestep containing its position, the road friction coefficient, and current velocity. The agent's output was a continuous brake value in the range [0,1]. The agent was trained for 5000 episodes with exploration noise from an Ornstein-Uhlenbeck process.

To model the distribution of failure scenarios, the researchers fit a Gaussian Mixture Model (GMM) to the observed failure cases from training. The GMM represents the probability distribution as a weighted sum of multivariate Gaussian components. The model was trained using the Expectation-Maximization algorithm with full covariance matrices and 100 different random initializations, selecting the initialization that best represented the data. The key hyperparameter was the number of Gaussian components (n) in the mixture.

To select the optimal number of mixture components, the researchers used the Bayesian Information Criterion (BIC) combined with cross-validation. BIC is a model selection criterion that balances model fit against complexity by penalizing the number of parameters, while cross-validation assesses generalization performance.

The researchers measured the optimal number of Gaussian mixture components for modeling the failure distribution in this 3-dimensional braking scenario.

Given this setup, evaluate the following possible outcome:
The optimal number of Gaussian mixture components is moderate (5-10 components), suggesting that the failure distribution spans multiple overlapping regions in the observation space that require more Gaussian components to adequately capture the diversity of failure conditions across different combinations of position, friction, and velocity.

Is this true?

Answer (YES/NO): NO